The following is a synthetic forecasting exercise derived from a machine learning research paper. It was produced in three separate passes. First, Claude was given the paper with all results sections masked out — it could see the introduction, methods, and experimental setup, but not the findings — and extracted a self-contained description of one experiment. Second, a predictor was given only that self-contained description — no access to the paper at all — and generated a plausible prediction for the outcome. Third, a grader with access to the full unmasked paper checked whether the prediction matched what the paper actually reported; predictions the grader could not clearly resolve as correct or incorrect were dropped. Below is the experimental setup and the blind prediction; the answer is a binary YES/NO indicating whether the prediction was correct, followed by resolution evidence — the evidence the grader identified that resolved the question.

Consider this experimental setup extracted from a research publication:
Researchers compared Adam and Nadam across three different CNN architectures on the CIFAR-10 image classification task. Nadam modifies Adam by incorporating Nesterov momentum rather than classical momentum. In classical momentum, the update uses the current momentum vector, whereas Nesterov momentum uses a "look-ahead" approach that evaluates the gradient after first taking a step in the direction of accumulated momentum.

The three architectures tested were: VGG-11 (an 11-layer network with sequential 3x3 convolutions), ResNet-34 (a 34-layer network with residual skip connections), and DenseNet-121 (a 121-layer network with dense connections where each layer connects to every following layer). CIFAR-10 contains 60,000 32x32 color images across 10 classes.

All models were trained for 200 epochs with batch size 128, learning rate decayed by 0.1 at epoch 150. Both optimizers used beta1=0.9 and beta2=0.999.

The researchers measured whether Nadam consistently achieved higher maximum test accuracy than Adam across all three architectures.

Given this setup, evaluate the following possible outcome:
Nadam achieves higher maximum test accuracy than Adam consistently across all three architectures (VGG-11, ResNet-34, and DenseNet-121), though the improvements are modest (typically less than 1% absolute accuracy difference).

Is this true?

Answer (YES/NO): NO